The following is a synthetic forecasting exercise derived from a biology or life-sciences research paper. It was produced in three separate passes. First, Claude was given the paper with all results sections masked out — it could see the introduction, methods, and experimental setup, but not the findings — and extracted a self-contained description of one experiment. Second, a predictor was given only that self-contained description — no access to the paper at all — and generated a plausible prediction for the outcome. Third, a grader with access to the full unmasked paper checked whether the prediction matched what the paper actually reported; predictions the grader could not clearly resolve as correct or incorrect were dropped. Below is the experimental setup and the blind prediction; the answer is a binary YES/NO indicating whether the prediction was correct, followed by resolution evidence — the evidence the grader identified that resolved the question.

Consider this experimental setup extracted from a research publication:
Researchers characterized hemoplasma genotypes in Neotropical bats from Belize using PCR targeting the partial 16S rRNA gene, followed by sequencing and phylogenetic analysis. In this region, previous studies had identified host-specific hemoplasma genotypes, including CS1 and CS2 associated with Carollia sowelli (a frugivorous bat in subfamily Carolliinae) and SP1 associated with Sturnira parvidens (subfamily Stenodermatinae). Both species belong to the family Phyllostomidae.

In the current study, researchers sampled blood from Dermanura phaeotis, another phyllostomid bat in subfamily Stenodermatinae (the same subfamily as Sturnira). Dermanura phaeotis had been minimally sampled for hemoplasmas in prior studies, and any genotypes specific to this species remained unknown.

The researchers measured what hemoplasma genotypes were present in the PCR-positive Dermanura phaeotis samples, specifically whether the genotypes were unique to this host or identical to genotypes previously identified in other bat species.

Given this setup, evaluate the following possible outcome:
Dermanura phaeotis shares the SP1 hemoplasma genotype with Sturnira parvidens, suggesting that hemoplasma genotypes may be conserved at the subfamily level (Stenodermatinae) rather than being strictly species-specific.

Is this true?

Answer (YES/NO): YES